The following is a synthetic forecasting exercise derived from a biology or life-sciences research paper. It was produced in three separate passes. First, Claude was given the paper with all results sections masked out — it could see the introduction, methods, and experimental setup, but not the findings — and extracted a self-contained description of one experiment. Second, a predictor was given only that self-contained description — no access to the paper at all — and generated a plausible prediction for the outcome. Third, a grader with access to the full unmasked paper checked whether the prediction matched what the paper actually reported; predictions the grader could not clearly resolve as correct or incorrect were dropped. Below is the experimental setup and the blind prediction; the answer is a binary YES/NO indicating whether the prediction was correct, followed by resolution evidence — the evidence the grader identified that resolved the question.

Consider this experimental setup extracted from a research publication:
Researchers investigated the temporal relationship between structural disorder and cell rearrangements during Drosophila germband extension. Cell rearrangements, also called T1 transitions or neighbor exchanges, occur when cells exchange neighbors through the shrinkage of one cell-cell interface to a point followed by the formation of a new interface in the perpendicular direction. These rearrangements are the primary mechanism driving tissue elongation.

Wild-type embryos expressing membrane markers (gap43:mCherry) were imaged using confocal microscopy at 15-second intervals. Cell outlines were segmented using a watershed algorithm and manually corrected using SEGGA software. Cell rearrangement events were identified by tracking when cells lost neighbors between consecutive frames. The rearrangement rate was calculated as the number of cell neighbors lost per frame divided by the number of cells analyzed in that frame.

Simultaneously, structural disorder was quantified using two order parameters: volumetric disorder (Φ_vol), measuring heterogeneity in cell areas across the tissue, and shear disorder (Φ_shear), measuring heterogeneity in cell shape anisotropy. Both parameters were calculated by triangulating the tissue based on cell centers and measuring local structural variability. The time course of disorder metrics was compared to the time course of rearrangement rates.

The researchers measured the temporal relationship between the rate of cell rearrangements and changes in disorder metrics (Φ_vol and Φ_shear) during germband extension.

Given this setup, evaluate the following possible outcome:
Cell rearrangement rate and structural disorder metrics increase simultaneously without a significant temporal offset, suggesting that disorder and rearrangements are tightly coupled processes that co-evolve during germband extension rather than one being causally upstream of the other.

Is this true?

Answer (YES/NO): NO